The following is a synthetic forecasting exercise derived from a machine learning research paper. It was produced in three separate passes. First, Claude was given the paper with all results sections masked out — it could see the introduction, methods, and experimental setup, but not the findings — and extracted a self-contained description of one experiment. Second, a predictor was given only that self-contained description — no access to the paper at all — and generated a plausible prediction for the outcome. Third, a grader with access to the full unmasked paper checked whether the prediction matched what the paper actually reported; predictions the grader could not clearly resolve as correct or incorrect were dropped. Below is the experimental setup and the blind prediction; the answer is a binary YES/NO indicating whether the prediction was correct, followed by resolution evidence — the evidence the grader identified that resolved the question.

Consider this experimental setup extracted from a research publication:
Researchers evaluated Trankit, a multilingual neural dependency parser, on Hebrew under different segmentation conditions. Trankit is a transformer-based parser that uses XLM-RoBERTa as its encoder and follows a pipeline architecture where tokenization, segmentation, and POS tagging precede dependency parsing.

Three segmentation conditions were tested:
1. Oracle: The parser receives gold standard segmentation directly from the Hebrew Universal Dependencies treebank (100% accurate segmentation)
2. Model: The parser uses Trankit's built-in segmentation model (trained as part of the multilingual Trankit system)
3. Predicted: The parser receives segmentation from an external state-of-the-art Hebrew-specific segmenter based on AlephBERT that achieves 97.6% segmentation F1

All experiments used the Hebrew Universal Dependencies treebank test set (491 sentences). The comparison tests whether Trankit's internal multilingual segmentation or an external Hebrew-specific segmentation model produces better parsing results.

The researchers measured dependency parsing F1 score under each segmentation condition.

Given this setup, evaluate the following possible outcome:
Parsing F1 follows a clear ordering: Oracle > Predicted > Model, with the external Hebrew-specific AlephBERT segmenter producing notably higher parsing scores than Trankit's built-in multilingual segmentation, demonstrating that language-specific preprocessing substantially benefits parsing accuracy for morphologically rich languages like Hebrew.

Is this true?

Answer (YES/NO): YES